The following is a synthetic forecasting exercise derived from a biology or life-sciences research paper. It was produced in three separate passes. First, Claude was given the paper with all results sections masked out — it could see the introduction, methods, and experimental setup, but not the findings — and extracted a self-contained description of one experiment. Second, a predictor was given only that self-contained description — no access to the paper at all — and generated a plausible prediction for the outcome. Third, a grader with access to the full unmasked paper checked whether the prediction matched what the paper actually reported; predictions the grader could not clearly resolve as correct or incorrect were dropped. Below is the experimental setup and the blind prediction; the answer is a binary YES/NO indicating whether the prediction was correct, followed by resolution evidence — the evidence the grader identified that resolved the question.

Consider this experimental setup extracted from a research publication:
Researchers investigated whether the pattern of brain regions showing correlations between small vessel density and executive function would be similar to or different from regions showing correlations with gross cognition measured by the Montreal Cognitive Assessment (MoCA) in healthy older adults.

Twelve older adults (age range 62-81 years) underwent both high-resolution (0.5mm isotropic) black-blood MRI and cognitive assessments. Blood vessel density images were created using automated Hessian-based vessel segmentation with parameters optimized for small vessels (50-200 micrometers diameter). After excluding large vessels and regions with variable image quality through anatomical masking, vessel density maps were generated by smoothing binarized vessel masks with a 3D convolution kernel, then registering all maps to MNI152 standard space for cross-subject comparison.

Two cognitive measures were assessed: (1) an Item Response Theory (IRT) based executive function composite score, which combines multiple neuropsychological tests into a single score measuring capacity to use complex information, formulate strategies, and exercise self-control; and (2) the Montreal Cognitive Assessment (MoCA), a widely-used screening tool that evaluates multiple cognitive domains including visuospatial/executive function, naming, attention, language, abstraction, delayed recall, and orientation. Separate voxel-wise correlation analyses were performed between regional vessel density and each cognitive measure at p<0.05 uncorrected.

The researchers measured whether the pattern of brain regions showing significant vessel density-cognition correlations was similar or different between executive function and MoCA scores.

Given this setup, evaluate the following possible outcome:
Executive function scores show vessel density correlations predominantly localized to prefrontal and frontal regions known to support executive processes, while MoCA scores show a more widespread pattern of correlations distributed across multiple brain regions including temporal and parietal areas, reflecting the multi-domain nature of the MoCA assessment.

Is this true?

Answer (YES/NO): NO